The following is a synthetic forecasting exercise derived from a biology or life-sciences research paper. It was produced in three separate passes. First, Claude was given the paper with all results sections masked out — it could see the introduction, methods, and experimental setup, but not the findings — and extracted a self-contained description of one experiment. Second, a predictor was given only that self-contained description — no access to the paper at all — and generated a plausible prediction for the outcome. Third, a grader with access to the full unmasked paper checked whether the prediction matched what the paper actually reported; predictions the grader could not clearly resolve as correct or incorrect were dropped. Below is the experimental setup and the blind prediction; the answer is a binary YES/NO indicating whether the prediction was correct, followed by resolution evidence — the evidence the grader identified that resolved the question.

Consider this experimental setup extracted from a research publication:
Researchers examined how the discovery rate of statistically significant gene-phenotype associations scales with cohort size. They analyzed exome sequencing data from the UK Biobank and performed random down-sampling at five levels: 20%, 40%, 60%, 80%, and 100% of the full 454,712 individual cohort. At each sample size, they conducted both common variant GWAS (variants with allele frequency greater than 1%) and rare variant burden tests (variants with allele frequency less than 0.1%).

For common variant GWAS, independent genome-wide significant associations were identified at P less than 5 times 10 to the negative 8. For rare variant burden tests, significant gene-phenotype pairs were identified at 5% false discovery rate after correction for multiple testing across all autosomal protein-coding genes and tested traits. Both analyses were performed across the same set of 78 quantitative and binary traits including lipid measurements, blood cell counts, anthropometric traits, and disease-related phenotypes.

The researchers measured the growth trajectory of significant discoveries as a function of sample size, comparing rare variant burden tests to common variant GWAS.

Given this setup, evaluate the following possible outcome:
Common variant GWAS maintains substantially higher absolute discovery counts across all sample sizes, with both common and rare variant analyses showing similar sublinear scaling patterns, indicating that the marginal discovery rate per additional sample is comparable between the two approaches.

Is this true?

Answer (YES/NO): NO